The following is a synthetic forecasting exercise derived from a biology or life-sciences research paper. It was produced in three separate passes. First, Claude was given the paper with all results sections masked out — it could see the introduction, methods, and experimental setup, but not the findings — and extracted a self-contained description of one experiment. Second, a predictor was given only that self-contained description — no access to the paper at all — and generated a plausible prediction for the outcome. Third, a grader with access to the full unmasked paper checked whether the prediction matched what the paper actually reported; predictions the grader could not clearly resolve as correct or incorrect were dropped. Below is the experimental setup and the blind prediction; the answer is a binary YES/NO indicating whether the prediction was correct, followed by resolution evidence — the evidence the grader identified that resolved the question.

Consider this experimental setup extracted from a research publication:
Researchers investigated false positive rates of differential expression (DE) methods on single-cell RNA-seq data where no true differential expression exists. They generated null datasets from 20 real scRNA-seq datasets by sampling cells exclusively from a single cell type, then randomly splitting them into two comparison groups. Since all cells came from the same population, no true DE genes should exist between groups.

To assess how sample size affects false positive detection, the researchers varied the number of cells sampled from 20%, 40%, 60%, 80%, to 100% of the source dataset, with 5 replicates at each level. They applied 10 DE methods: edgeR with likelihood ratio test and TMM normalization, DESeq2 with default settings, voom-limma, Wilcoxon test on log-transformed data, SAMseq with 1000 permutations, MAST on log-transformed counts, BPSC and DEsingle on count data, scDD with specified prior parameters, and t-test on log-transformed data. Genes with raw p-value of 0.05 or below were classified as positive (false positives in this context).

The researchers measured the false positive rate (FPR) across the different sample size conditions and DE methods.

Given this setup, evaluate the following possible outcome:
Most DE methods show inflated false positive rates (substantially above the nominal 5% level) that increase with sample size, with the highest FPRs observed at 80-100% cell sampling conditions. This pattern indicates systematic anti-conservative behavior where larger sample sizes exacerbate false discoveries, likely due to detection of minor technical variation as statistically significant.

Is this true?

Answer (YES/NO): NO